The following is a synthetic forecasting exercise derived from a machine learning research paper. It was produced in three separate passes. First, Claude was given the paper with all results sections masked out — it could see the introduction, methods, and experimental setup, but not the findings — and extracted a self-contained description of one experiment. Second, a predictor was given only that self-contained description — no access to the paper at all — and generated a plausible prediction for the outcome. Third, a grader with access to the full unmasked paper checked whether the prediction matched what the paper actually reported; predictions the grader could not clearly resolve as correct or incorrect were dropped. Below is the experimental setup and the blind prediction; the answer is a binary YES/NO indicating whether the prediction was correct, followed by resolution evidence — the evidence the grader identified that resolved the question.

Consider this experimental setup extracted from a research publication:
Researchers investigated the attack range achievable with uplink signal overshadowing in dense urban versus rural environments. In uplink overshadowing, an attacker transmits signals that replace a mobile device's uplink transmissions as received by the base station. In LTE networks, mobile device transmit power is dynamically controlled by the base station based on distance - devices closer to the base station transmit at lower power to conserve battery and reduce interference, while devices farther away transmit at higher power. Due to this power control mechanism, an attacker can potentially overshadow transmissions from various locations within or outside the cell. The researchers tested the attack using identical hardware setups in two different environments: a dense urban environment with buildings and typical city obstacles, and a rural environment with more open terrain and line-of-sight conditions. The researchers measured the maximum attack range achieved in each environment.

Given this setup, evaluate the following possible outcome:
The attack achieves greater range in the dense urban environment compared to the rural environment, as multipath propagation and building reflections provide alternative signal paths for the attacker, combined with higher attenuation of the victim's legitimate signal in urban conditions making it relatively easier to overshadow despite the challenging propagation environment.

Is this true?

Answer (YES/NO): NO